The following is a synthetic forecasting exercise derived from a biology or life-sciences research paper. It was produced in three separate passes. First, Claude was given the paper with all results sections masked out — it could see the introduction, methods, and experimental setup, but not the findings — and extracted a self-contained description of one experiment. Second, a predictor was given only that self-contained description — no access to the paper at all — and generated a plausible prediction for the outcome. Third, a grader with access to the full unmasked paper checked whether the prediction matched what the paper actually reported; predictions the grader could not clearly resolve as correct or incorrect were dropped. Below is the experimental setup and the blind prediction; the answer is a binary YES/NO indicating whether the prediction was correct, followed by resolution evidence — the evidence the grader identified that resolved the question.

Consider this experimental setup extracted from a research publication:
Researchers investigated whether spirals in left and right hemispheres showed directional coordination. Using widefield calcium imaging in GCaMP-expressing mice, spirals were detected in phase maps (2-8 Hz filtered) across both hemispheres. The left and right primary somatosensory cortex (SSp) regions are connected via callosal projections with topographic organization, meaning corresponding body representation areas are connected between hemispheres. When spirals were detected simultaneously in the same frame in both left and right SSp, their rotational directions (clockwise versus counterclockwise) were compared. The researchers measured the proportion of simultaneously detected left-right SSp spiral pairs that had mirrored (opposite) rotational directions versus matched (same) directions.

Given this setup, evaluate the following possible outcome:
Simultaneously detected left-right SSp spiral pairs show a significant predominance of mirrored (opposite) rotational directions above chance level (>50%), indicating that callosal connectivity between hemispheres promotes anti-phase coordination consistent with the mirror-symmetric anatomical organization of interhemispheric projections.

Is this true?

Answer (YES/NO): YES